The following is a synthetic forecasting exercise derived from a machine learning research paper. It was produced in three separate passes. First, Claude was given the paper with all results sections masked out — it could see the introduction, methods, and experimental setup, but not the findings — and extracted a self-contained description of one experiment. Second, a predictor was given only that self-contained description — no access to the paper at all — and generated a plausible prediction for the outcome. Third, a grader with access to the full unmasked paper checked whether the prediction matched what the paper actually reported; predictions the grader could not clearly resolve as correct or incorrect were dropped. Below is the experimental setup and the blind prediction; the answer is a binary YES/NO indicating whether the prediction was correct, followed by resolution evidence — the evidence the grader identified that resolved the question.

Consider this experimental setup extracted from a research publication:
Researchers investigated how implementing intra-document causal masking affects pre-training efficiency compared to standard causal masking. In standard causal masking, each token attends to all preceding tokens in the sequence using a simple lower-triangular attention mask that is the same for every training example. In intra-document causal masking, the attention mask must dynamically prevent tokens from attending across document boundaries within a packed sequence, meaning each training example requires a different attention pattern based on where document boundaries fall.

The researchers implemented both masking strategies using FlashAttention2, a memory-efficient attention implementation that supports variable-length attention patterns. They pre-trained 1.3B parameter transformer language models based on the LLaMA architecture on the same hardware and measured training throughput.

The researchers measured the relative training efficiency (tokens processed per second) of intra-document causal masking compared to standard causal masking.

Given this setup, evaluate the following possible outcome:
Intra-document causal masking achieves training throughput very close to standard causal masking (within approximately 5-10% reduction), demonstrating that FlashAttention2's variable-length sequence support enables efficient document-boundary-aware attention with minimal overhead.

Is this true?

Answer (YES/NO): NO